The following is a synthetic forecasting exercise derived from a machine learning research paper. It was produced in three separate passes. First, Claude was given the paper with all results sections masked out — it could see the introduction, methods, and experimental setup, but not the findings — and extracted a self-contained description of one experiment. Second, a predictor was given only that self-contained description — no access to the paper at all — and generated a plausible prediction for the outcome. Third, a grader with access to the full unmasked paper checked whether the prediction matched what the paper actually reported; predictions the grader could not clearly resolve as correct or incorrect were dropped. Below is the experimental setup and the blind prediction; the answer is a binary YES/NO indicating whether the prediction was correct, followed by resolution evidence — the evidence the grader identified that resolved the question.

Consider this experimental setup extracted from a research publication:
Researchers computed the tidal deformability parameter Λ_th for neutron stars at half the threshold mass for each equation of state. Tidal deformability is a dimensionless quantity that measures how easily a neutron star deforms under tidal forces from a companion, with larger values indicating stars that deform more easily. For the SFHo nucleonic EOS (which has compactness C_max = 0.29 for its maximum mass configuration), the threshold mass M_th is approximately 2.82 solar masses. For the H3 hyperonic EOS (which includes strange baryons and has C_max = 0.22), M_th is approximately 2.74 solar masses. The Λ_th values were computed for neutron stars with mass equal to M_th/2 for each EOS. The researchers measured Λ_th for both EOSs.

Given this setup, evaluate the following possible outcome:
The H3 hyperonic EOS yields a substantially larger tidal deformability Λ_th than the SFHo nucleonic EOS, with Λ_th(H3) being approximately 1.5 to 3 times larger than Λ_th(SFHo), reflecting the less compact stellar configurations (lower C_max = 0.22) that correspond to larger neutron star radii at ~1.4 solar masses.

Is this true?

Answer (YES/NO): YES